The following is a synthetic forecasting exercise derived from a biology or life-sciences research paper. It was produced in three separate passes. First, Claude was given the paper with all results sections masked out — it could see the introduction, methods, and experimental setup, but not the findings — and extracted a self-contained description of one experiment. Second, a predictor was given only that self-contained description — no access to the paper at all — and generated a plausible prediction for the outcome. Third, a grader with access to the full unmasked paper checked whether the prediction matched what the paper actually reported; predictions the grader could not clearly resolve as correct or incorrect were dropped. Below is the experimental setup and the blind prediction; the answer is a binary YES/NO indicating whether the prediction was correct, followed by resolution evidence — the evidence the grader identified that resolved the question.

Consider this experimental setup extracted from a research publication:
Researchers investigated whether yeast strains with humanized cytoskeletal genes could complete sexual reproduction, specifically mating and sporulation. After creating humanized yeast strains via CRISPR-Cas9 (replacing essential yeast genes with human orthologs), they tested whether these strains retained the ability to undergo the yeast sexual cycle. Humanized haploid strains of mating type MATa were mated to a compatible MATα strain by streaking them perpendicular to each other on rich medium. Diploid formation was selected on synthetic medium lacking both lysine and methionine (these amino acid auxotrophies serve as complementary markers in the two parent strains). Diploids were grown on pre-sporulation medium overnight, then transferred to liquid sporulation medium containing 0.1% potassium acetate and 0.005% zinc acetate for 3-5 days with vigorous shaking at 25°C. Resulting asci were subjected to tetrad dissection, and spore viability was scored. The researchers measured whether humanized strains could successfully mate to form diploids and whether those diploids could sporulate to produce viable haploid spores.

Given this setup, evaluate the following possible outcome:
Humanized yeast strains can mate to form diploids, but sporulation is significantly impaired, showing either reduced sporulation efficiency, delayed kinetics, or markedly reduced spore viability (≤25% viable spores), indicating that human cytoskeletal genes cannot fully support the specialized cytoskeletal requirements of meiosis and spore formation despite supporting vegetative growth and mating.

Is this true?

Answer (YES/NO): NO